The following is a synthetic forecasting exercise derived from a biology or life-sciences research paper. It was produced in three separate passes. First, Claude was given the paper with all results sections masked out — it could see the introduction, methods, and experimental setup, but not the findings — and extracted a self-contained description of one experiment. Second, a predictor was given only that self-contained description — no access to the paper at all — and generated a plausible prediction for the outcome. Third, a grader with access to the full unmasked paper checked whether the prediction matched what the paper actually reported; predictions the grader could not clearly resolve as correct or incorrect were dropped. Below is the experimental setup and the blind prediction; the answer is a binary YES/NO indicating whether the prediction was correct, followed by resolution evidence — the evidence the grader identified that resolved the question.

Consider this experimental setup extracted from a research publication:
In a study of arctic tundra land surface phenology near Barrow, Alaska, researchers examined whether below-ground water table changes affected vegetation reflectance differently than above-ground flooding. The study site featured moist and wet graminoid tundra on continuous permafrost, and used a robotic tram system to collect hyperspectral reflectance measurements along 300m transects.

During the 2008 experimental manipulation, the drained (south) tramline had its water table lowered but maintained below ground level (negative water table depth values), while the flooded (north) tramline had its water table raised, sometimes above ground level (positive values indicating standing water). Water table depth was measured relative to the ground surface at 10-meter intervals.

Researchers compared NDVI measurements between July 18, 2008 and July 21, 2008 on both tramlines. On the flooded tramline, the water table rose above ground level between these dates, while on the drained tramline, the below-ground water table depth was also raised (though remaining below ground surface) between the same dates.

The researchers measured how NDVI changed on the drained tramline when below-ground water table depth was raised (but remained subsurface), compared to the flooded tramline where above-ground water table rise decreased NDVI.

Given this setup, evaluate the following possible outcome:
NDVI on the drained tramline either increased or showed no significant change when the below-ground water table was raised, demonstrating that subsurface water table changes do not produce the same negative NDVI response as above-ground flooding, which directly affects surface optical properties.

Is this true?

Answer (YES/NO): YES